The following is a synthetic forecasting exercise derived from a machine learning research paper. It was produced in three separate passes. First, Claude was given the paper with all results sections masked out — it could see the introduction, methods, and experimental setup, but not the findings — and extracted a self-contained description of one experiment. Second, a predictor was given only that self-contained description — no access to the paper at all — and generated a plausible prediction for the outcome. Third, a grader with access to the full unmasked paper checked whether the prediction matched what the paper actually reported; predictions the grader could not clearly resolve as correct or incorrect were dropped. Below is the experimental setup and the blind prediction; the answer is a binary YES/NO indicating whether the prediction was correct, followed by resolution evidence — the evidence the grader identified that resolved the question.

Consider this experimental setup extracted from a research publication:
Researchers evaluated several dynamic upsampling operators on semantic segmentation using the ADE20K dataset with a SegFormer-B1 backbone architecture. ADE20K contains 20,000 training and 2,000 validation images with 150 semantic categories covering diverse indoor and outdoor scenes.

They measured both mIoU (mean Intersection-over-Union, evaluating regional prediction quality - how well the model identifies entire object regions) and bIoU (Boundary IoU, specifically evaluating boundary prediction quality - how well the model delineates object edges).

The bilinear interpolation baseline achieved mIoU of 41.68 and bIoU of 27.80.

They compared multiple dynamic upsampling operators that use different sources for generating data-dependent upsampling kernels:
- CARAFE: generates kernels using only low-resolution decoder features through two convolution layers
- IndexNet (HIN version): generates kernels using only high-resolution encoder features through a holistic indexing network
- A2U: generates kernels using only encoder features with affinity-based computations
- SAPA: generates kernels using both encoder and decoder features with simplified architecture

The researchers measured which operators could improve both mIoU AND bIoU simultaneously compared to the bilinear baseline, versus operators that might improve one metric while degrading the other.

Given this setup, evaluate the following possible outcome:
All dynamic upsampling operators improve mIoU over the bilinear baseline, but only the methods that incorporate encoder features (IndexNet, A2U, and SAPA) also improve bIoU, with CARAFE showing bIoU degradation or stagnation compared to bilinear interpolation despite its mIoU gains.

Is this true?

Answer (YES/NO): NO